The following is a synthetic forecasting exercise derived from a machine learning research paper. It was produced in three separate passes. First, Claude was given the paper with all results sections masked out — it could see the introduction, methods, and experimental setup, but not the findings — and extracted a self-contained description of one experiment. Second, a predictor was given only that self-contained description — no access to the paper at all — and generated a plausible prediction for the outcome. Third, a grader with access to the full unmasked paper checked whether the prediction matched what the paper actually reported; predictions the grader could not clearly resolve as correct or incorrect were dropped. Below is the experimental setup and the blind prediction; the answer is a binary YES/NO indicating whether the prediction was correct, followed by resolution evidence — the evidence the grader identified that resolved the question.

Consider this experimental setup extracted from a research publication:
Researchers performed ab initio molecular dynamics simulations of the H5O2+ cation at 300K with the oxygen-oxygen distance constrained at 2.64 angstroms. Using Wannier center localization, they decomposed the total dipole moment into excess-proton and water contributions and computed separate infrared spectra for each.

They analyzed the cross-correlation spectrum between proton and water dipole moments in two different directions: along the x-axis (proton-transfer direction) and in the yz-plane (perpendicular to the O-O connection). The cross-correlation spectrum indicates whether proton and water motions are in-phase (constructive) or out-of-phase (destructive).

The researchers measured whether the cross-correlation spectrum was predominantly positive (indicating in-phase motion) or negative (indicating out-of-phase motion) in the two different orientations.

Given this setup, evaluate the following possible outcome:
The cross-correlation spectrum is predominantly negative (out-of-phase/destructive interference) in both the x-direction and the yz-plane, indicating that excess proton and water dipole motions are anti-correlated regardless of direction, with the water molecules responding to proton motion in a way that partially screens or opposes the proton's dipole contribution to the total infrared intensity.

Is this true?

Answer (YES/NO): NO